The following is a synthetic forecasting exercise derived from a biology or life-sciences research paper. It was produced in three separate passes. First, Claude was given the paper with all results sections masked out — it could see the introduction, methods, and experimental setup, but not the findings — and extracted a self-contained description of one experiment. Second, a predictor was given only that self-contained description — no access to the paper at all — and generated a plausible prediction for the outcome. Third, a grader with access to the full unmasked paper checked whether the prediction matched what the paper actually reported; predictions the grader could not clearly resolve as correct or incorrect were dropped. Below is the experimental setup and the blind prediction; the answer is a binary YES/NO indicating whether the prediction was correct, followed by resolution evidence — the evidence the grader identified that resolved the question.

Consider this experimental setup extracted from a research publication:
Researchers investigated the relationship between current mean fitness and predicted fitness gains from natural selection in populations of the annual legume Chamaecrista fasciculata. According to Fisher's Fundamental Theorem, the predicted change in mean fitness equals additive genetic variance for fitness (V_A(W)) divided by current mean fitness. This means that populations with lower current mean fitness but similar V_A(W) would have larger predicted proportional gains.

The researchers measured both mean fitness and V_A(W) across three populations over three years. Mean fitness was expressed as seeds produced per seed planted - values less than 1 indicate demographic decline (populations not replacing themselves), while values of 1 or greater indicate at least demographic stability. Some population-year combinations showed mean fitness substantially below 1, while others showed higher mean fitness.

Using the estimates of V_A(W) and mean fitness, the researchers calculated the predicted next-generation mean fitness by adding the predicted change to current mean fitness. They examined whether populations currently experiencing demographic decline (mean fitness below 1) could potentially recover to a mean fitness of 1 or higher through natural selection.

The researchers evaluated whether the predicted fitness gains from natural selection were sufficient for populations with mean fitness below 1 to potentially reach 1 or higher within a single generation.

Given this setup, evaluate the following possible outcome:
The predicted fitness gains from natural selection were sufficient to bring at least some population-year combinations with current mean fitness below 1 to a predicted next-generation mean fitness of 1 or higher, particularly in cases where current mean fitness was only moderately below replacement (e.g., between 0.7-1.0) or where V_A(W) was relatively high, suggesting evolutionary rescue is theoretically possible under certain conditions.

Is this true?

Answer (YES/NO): YES